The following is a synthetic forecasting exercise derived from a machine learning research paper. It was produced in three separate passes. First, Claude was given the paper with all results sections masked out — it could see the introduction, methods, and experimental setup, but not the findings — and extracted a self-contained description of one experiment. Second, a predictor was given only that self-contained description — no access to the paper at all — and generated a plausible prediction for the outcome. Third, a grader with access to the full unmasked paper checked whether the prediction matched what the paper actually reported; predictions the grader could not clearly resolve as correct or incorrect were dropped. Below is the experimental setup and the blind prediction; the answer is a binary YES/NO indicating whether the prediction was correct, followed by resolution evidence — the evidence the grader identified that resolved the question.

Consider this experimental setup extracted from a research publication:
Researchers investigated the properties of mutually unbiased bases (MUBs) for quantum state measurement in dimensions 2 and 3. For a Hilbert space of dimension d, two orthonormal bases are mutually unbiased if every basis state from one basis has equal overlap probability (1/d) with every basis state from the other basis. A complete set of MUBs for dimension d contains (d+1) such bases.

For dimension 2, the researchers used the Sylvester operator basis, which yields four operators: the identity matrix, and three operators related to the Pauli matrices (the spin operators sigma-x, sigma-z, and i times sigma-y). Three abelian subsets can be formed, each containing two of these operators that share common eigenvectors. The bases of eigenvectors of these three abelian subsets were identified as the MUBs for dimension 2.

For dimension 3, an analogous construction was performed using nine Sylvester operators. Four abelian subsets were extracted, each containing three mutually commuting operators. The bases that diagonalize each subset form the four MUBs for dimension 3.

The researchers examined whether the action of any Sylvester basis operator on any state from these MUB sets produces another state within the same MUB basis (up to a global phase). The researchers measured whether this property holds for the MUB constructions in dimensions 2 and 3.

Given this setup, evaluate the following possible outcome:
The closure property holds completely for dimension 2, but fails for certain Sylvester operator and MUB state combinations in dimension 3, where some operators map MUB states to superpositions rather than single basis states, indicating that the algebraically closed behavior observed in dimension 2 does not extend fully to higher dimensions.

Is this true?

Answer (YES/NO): NO